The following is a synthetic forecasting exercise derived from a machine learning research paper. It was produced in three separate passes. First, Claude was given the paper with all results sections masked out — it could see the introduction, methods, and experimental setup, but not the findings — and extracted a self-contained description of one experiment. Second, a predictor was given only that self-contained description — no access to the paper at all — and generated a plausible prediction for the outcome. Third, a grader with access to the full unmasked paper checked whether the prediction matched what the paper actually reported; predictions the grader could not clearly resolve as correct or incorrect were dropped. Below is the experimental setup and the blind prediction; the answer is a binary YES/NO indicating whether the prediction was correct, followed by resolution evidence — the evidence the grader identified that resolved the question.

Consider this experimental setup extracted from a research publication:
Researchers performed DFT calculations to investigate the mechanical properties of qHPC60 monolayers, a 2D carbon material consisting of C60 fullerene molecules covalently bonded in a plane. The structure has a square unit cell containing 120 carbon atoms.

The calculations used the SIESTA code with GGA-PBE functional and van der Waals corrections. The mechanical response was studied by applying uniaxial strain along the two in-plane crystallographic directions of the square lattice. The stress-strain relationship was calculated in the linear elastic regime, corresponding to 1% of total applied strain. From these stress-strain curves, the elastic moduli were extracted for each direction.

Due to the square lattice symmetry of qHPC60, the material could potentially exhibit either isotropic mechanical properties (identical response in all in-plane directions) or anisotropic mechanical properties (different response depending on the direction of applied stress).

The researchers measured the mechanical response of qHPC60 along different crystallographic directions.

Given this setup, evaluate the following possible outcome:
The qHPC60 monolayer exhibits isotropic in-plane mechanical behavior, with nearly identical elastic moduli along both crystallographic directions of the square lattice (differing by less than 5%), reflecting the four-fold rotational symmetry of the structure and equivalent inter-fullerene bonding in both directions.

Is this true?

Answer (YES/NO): NO